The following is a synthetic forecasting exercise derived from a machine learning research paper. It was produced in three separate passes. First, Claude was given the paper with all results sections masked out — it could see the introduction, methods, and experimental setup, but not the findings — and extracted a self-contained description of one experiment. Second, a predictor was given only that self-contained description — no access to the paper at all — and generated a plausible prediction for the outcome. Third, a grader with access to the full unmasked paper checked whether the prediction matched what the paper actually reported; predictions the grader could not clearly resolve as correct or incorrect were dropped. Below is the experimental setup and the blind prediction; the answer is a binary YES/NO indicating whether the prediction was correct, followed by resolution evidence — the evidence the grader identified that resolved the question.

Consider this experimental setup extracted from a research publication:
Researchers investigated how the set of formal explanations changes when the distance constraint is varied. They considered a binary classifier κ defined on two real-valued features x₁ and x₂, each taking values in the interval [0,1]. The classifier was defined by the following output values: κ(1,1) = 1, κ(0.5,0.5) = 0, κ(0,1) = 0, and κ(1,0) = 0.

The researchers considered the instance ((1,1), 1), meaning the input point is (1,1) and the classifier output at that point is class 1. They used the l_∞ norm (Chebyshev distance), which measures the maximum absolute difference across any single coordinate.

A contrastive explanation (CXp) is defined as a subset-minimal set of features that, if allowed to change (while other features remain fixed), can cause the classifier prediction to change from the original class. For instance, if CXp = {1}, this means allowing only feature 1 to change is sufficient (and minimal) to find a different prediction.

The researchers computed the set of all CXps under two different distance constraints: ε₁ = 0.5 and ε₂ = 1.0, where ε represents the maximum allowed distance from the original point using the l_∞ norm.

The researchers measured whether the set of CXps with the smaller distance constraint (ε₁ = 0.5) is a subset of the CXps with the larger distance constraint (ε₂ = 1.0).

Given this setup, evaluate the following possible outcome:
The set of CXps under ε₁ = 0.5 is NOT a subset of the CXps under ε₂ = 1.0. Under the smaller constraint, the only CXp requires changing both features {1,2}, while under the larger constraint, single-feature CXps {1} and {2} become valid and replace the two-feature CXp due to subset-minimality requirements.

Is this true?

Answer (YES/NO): YES